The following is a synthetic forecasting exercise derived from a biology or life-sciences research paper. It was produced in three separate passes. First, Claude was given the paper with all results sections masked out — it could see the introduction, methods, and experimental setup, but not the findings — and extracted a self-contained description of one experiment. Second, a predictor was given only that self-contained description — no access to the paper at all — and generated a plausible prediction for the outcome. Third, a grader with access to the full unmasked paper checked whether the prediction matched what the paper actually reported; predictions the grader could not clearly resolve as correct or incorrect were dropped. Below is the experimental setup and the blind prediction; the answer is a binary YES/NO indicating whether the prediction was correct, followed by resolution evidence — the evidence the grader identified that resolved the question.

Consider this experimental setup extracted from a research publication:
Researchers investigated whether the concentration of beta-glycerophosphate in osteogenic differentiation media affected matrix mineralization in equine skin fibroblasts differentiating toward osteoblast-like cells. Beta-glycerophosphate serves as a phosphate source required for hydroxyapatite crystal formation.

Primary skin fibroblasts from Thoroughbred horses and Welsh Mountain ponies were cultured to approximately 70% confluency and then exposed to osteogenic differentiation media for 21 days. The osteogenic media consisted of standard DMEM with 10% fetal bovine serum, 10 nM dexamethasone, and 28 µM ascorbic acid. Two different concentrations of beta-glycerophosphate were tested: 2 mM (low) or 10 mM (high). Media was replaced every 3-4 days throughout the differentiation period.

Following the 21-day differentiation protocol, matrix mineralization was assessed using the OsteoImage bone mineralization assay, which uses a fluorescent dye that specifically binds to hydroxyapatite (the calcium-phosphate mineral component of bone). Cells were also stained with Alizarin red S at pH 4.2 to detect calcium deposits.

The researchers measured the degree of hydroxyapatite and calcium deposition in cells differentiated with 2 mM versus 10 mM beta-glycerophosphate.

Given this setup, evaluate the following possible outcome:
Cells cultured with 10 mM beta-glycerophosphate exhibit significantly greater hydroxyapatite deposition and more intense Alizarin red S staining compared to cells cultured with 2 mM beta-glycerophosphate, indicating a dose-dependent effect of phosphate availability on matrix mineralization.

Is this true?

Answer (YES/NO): NO